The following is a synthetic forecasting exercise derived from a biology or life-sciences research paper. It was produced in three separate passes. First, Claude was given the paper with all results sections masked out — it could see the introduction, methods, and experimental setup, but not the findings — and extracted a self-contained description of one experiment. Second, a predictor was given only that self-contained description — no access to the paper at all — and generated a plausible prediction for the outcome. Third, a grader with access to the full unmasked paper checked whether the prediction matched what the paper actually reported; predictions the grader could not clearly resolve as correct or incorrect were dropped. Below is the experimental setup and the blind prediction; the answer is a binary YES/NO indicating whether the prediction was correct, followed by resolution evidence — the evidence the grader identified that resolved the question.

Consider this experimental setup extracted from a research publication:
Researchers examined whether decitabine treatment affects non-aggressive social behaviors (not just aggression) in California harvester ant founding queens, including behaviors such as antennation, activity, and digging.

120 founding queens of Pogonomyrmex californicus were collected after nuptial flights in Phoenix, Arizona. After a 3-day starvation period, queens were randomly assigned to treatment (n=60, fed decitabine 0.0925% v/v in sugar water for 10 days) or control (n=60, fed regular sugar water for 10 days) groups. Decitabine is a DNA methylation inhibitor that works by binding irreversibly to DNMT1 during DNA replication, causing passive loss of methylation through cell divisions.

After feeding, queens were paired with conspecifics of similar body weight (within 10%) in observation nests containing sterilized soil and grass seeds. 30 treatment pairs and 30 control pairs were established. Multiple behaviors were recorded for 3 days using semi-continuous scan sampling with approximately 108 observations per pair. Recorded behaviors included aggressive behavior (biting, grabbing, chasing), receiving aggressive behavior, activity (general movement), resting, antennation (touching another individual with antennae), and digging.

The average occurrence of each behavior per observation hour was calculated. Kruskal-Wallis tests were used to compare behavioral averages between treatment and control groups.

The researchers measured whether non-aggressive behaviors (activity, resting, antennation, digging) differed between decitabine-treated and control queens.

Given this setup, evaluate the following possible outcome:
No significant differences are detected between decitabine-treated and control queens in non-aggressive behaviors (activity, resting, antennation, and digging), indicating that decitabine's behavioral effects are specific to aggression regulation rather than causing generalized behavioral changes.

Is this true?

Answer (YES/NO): NO